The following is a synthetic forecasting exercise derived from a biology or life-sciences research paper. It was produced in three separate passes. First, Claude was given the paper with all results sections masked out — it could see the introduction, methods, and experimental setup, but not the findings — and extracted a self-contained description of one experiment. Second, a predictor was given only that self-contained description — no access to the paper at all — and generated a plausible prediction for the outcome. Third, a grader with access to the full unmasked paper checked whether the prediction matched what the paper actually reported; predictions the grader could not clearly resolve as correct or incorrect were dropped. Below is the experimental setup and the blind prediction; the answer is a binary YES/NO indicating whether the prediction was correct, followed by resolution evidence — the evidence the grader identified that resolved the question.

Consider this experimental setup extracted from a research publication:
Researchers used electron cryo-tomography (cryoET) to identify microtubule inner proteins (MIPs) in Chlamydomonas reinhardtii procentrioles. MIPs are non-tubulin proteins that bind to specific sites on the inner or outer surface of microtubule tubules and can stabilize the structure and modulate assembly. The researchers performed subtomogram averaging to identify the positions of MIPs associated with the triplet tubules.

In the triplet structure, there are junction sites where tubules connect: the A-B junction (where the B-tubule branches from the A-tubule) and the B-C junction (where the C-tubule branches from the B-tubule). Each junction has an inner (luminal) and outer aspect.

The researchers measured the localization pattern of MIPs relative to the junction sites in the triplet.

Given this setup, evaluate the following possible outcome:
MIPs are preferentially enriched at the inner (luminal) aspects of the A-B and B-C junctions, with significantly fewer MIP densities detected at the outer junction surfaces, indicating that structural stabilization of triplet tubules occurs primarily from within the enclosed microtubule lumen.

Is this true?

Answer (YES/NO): YES